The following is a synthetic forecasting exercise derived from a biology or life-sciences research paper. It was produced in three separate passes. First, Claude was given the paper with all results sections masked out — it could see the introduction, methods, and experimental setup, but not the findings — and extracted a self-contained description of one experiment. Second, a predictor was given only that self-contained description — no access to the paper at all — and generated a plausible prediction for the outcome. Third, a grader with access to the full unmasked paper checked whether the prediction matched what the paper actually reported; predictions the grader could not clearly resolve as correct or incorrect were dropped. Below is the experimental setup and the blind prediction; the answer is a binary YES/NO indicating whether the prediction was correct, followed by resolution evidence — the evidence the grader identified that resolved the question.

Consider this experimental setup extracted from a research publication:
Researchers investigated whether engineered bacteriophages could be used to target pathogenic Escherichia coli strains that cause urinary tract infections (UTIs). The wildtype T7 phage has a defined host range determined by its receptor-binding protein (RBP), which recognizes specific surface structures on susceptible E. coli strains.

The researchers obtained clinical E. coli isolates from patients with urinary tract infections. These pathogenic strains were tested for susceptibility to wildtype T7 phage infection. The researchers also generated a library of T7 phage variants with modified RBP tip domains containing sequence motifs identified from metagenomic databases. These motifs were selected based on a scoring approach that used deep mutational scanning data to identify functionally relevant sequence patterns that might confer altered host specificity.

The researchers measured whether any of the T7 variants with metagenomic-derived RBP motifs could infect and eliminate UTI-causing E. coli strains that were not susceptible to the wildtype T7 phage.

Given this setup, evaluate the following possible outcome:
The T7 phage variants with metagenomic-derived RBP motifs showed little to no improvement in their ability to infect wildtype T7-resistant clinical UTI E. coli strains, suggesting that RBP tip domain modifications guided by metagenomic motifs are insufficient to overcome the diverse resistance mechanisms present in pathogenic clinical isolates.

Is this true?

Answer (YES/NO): NO